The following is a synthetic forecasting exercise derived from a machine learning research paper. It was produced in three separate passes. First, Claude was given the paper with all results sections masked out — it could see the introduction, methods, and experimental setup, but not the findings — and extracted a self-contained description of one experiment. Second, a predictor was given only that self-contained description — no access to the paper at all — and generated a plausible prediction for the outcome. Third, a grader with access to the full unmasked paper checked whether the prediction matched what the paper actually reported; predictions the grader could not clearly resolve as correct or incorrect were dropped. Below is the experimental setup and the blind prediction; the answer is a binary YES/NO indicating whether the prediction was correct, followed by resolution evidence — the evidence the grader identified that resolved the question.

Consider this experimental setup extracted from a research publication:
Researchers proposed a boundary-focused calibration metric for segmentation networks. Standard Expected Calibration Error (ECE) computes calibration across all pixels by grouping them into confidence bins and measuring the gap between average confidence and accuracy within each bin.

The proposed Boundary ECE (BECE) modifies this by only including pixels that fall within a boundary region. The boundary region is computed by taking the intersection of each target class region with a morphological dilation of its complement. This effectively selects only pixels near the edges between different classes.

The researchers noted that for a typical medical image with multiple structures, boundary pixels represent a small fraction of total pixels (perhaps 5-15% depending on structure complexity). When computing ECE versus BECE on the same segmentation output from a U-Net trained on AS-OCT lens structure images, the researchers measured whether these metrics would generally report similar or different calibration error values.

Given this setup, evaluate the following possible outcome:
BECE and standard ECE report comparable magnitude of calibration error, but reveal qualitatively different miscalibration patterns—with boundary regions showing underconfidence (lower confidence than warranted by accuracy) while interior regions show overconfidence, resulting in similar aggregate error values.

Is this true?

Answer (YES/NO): NO